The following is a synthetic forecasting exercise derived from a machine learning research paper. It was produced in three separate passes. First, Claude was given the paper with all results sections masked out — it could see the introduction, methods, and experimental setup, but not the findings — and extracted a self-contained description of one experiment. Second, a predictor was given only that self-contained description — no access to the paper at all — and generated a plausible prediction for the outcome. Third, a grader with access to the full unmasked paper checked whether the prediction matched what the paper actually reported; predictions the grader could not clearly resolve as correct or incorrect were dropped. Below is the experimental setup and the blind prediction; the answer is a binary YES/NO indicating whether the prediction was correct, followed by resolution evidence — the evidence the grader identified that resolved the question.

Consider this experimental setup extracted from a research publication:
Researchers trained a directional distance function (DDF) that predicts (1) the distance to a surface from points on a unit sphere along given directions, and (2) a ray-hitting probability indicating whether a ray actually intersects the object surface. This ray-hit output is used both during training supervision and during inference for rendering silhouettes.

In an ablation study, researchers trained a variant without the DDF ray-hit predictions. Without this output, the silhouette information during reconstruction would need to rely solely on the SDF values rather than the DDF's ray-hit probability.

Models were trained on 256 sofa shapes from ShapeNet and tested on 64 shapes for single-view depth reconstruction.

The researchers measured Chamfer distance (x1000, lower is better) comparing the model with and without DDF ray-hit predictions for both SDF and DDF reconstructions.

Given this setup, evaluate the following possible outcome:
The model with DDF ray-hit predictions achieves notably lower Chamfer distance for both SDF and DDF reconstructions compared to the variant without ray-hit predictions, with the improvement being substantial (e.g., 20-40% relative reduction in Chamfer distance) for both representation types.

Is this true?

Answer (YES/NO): NO